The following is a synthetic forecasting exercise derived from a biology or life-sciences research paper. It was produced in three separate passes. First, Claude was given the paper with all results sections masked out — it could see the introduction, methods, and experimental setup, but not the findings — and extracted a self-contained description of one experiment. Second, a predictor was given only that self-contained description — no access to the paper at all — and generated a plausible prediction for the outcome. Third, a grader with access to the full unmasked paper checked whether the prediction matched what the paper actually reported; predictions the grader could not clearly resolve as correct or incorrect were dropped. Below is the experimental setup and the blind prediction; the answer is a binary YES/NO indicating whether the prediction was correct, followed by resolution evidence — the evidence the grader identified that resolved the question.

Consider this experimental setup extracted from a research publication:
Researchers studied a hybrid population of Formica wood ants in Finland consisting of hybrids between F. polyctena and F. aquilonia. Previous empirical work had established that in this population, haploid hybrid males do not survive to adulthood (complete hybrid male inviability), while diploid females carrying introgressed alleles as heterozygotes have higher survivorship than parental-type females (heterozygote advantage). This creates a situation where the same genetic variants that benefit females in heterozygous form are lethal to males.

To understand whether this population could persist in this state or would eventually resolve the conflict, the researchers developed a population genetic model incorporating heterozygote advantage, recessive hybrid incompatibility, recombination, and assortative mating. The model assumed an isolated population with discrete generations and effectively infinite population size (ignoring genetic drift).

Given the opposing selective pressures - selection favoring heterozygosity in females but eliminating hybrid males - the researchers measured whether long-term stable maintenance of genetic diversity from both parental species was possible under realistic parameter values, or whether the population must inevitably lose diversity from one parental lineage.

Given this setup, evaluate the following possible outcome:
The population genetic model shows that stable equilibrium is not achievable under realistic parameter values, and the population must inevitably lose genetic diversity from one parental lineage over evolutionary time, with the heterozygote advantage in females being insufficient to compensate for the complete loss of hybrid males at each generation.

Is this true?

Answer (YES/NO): NO